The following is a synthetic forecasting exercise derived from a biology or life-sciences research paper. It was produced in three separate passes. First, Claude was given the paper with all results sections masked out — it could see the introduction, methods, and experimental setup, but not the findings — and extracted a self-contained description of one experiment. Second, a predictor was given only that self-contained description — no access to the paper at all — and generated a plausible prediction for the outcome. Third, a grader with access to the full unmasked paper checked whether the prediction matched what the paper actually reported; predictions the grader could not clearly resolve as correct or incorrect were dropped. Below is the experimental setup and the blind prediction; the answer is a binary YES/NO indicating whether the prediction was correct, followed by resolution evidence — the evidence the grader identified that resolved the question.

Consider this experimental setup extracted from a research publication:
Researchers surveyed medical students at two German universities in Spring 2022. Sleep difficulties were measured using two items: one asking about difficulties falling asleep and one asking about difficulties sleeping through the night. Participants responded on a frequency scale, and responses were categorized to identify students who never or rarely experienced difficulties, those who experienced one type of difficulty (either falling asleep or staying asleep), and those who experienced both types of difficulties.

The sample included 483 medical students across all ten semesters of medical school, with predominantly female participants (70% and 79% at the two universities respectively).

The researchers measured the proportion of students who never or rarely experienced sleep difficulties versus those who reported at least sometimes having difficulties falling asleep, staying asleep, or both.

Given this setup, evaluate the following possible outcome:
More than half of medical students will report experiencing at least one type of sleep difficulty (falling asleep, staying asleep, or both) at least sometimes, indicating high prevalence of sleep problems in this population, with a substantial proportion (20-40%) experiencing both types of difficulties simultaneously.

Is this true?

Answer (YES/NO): YES